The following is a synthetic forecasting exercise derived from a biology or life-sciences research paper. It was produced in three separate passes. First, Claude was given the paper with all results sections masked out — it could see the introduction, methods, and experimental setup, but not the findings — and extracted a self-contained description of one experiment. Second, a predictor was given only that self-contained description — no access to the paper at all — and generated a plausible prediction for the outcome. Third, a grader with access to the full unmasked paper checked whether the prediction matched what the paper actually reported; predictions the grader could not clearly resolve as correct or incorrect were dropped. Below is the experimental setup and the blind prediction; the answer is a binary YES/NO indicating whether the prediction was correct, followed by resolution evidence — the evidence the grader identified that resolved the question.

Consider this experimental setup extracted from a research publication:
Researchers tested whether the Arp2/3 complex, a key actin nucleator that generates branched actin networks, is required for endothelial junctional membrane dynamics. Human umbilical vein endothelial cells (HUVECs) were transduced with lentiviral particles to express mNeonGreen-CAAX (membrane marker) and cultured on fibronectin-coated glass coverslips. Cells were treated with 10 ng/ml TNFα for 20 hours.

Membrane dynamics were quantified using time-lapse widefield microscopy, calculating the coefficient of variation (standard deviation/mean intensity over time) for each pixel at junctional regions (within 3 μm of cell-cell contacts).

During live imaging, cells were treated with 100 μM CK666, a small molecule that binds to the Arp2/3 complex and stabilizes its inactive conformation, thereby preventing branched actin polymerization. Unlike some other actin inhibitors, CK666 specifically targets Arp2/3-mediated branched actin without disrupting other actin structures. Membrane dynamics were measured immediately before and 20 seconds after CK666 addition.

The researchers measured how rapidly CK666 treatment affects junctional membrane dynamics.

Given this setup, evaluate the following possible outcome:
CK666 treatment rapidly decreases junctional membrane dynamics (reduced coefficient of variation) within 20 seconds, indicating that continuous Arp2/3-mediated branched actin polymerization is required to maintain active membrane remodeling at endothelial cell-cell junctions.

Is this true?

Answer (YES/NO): YES